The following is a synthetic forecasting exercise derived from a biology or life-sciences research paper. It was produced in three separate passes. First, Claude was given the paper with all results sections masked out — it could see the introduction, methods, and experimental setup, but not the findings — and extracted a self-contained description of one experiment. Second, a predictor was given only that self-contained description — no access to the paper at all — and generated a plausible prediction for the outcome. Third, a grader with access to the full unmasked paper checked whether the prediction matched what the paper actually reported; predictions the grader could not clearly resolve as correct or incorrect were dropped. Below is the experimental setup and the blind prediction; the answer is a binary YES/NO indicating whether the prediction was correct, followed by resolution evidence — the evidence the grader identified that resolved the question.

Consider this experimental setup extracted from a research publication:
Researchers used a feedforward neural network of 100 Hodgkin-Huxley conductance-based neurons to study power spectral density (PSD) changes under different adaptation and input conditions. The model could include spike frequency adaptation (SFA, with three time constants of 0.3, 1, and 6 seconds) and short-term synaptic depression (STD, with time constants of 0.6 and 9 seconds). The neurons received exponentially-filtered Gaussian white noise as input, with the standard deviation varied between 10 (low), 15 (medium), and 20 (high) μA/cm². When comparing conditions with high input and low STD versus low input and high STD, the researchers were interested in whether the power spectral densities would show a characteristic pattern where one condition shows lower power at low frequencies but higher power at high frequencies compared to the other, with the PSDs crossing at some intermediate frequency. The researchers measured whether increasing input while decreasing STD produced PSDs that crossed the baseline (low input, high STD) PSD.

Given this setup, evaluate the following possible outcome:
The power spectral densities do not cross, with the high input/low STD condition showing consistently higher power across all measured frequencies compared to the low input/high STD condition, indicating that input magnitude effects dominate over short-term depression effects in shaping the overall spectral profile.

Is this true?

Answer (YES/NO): NO